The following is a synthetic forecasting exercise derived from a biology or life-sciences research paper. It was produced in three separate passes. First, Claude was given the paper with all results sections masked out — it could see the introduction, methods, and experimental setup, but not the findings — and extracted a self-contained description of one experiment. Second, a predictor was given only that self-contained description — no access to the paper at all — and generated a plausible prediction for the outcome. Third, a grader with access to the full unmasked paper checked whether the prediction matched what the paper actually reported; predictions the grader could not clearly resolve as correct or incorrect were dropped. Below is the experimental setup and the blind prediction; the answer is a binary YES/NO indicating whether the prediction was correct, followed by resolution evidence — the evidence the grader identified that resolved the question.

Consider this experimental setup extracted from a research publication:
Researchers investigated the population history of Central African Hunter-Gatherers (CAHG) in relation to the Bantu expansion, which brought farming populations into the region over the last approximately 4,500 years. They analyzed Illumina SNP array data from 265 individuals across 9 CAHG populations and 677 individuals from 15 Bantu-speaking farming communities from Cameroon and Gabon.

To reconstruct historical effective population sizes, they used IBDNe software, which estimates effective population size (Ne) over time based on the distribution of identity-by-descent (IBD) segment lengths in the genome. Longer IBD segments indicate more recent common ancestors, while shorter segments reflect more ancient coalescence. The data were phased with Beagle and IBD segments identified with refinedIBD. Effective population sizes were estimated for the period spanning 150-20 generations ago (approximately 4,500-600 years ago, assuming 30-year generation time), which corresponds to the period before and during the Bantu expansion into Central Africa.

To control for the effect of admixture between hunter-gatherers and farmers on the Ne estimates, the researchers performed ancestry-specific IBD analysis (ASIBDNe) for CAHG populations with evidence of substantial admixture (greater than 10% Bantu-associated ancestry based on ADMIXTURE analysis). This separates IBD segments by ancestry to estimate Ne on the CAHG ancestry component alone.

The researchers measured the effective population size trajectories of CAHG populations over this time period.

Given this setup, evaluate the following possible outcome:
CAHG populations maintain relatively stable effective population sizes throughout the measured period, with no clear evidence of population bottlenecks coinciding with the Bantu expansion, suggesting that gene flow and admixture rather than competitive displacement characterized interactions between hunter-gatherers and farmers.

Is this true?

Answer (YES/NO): NO